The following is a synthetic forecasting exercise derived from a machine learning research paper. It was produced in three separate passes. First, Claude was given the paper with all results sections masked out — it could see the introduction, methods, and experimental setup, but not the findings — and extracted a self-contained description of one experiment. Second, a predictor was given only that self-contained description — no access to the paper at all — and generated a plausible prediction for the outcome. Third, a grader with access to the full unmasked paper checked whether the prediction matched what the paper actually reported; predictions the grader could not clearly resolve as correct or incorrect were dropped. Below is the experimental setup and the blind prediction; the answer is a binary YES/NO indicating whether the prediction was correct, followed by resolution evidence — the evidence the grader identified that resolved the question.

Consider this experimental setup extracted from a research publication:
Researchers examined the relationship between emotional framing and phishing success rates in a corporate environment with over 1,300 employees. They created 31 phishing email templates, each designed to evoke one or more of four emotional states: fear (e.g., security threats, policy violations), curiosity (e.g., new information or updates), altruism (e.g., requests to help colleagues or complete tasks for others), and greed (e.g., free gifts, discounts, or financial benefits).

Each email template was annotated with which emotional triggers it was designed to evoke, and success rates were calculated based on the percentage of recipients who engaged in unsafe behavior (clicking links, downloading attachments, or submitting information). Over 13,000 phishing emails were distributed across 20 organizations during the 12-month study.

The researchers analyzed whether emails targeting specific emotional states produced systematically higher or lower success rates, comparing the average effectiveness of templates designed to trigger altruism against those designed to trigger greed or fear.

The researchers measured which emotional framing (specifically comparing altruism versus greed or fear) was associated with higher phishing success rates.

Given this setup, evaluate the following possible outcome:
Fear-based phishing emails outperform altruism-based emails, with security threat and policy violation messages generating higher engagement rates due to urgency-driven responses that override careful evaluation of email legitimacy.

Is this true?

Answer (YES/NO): NO